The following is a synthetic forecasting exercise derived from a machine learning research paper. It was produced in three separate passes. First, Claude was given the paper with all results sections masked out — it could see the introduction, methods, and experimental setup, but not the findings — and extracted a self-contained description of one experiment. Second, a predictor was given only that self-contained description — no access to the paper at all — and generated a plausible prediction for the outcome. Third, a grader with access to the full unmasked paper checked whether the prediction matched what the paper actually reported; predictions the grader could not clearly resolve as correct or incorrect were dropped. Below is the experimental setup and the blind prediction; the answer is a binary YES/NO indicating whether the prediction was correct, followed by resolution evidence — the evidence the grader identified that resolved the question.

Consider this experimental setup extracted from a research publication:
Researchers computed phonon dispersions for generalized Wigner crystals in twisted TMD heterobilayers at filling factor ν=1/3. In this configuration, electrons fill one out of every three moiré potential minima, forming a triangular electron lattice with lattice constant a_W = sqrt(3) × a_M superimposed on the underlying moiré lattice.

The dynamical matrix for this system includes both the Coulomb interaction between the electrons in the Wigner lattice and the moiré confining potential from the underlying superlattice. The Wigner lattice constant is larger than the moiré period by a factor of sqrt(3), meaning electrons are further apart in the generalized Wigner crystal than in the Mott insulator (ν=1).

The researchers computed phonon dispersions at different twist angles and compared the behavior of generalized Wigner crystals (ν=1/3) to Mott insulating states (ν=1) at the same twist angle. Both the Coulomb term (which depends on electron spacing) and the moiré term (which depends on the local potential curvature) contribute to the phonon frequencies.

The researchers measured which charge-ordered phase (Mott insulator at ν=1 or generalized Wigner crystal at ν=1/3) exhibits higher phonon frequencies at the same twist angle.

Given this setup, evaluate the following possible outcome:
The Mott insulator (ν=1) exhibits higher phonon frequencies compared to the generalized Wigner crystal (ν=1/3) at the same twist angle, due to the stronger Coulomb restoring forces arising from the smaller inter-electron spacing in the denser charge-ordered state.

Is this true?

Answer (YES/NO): YES